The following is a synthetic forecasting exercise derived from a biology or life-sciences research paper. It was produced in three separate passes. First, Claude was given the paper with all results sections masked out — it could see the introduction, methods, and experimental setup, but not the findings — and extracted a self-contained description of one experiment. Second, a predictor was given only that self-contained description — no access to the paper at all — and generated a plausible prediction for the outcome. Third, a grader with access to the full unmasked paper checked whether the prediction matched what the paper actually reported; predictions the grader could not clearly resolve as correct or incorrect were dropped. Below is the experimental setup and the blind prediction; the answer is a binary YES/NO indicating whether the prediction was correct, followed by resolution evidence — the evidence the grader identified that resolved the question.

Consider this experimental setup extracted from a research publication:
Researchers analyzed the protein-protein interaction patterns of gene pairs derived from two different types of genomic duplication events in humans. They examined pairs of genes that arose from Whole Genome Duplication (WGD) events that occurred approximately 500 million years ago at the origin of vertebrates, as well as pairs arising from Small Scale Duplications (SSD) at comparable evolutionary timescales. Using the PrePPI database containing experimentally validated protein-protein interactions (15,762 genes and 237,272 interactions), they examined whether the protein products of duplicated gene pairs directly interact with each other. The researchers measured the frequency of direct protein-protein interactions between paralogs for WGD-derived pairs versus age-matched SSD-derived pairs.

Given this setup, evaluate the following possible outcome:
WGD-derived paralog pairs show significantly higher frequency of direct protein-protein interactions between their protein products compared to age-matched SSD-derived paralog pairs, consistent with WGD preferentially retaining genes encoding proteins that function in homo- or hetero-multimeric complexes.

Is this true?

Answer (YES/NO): YES